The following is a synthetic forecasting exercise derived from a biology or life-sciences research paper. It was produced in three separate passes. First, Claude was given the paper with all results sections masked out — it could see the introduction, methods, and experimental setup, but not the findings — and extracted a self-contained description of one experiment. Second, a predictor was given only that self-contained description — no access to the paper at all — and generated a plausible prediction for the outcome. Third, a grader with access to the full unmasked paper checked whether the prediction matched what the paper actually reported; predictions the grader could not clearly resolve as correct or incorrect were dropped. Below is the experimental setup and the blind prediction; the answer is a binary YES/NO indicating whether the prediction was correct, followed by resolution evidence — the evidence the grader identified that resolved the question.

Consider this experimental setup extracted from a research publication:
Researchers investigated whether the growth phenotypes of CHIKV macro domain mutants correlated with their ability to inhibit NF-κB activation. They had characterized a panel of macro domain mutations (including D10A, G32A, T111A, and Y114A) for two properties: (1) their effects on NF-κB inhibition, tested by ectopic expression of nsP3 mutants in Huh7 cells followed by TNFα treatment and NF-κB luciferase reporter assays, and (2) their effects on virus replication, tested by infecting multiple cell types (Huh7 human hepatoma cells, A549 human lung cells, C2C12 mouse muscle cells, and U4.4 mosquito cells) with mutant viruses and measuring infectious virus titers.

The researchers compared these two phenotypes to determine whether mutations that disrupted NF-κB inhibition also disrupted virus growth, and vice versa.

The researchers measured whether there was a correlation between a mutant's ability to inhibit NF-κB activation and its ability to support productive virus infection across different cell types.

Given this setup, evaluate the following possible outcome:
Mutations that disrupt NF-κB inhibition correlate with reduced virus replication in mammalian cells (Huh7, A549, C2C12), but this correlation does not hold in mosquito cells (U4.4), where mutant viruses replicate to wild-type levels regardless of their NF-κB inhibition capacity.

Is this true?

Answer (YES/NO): NO